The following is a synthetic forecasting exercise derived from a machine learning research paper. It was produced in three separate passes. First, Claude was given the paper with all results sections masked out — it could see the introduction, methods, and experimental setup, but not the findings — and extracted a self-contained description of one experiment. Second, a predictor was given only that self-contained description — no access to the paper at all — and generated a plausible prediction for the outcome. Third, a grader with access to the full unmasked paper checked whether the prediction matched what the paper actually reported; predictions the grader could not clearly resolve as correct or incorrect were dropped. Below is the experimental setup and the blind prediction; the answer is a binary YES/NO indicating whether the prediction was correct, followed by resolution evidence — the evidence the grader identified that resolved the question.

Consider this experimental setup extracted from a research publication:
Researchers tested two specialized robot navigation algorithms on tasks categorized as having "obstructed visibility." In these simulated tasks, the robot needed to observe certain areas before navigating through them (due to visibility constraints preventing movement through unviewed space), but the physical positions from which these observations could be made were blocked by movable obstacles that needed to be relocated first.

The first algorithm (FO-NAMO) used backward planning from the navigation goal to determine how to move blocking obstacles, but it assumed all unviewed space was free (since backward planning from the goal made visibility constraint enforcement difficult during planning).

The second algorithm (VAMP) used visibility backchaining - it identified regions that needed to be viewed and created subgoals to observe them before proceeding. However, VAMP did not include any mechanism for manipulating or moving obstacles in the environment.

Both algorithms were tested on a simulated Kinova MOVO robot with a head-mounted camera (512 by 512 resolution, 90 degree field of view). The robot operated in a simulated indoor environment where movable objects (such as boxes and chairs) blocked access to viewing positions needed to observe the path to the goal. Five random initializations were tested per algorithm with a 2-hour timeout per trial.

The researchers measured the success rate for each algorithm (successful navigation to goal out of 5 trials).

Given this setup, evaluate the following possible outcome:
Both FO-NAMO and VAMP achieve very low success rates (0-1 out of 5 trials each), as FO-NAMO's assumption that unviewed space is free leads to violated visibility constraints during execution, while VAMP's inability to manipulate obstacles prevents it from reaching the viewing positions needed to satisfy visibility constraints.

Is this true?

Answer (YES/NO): YES